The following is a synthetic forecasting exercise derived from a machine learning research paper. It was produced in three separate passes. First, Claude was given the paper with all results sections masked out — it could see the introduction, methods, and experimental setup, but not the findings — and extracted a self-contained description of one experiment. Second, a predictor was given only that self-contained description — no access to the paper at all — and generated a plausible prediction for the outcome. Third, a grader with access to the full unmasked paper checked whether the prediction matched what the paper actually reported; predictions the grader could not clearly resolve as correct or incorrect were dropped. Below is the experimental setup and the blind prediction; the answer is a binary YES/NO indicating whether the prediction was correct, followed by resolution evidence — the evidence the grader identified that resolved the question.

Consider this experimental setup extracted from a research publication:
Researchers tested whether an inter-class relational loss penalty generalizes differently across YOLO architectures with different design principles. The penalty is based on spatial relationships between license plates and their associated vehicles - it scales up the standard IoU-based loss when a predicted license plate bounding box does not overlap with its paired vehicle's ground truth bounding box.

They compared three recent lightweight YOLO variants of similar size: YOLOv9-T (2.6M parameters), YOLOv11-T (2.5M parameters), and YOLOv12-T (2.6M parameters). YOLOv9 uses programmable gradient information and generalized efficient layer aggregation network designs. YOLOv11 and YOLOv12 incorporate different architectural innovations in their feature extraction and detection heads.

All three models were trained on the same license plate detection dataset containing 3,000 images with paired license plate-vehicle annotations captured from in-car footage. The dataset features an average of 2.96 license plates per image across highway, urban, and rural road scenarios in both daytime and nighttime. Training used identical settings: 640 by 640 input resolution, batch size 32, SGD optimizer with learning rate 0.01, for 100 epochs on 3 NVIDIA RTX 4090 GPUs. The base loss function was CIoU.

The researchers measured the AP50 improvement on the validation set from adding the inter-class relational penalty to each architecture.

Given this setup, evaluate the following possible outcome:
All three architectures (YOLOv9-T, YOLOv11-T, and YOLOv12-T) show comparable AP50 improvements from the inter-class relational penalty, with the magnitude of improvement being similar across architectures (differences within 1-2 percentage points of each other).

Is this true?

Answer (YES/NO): NO